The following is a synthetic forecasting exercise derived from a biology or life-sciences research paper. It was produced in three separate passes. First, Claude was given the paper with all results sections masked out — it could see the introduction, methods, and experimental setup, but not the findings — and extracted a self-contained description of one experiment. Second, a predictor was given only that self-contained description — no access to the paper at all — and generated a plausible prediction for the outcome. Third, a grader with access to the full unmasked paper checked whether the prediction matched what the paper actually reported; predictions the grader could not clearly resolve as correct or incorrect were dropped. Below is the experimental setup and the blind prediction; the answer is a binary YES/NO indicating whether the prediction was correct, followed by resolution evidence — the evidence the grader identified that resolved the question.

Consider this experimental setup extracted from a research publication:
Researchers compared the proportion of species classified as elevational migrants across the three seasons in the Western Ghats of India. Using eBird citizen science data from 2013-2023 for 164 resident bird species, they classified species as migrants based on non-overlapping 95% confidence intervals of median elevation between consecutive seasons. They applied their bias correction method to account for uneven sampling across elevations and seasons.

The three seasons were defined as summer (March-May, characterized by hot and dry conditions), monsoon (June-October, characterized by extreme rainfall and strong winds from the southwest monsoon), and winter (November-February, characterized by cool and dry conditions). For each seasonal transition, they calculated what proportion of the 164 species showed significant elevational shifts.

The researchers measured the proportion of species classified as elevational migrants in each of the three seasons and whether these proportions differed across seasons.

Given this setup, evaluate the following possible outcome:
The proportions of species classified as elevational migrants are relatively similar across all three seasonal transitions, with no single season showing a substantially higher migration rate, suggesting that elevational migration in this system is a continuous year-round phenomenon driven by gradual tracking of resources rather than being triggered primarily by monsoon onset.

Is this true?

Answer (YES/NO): NO